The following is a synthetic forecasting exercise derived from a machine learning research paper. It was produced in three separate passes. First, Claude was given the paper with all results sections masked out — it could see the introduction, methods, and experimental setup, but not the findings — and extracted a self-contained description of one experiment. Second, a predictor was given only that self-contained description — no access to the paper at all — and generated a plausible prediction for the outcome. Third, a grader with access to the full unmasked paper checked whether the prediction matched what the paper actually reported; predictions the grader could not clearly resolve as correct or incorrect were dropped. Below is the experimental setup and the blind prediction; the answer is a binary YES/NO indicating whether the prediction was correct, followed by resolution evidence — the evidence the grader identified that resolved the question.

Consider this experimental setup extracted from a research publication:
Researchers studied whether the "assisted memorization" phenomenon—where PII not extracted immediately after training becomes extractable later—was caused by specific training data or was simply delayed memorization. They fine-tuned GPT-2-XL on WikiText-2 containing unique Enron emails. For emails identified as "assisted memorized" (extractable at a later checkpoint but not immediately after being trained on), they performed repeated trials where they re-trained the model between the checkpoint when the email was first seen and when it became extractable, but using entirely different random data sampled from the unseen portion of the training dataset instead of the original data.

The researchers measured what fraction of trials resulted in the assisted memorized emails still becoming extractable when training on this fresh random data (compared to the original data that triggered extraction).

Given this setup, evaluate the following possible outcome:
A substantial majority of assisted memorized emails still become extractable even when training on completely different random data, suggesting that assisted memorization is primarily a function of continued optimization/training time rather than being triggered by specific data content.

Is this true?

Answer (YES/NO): NO